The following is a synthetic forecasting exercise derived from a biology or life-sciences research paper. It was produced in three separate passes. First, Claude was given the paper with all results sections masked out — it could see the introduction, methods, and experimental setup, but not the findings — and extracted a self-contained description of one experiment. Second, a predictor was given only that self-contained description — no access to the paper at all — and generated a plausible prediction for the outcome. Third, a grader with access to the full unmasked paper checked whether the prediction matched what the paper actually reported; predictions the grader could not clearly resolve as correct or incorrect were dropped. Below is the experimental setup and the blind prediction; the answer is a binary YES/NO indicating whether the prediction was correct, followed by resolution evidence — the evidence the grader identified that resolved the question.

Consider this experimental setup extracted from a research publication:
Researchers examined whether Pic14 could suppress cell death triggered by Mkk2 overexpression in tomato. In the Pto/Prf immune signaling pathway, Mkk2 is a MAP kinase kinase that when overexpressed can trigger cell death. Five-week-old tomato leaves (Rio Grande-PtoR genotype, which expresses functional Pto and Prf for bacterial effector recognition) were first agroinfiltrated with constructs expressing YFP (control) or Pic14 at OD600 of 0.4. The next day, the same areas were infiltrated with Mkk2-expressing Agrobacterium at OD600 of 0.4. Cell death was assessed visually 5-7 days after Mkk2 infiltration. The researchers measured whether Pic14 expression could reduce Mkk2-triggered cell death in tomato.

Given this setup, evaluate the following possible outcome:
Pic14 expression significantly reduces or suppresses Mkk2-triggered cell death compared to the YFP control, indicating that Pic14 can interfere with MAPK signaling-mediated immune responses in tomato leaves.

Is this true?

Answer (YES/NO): YES